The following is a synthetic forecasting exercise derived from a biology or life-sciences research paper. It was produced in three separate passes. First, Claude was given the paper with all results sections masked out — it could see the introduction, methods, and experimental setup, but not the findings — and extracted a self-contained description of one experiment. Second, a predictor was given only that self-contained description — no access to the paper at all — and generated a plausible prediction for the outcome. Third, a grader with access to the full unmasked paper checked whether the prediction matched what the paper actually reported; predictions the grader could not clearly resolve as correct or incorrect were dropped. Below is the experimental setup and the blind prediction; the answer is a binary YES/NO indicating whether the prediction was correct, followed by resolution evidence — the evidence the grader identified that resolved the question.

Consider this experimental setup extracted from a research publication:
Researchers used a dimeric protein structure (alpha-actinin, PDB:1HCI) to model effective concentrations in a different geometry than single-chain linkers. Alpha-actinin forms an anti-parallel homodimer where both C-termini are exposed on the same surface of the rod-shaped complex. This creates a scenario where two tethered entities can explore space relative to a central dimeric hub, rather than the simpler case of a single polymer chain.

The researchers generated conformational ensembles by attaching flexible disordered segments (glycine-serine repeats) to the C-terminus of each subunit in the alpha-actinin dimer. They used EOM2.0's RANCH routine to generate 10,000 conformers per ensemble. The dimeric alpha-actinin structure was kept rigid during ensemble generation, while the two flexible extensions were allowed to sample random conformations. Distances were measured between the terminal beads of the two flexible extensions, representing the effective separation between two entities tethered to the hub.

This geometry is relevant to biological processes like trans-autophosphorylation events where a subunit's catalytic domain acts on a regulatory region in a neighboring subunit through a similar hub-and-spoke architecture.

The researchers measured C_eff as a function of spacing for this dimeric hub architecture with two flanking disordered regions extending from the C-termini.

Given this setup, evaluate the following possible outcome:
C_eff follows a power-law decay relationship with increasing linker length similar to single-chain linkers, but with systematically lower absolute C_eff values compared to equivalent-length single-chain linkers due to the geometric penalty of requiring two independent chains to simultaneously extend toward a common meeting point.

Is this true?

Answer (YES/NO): NO